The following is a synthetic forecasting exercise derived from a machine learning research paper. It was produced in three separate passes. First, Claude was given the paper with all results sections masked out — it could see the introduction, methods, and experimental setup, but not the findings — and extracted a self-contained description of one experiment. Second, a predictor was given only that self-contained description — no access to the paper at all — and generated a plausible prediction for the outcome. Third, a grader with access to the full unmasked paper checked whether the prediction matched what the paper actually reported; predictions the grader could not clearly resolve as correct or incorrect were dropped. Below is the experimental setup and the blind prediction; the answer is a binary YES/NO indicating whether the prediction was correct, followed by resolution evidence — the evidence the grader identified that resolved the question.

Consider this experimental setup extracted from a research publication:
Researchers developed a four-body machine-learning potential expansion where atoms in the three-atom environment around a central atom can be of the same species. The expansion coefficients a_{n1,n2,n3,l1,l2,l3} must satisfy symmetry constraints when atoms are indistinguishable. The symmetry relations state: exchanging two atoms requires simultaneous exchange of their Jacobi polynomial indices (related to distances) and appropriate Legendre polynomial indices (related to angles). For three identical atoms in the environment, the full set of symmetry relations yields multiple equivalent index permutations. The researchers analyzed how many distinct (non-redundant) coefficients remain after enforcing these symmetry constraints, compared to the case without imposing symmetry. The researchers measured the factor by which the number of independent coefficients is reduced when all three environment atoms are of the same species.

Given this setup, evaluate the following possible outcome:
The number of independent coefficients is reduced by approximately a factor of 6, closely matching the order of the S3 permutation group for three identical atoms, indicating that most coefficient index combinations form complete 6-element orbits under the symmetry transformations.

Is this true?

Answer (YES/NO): YES